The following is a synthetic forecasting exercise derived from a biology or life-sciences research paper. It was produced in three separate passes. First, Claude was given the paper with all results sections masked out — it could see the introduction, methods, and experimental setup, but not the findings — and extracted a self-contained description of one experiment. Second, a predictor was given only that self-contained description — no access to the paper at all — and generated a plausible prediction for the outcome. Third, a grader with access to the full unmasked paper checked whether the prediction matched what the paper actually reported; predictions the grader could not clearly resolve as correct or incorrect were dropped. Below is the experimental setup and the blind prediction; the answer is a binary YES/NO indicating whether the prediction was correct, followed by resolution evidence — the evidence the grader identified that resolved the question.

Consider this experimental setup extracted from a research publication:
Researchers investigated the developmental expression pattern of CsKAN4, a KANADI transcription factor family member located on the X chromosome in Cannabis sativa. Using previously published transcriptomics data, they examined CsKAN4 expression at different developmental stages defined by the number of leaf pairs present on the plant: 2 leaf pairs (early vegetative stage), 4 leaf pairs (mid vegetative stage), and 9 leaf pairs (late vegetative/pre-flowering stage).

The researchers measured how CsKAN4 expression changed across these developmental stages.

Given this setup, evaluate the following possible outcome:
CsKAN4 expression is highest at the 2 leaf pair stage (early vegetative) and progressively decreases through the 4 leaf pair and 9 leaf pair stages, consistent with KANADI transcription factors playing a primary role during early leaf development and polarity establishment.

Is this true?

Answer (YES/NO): NO